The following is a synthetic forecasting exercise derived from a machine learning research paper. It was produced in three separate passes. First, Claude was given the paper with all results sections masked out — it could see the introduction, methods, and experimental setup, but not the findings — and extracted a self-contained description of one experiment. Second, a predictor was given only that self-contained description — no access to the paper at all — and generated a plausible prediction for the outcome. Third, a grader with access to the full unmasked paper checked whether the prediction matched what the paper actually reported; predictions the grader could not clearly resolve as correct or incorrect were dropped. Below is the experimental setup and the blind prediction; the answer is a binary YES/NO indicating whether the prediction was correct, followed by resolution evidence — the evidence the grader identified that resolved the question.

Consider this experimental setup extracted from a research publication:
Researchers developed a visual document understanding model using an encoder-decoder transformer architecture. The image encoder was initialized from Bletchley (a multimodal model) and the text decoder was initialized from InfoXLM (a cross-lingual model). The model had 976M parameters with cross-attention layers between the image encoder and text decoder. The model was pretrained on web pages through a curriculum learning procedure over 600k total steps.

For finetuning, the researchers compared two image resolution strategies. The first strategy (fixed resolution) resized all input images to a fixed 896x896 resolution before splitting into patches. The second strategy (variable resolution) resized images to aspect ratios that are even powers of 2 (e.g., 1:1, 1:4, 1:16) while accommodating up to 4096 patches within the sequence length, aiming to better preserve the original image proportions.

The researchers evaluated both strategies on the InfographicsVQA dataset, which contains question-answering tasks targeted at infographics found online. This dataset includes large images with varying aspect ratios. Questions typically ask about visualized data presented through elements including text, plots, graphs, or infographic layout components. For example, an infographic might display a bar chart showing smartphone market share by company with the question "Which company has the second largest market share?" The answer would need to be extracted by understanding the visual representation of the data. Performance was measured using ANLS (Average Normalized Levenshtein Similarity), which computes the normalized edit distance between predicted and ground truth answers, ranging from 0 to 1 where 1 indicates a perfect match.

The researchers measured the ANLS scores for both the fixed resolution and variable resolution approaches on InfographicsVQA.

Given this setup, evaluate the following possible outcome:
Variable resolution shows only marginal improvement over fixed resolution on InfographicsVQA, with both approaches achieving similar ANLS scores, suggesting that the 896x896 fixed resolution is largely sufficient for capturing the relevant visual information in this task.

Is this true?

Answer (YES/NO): NO